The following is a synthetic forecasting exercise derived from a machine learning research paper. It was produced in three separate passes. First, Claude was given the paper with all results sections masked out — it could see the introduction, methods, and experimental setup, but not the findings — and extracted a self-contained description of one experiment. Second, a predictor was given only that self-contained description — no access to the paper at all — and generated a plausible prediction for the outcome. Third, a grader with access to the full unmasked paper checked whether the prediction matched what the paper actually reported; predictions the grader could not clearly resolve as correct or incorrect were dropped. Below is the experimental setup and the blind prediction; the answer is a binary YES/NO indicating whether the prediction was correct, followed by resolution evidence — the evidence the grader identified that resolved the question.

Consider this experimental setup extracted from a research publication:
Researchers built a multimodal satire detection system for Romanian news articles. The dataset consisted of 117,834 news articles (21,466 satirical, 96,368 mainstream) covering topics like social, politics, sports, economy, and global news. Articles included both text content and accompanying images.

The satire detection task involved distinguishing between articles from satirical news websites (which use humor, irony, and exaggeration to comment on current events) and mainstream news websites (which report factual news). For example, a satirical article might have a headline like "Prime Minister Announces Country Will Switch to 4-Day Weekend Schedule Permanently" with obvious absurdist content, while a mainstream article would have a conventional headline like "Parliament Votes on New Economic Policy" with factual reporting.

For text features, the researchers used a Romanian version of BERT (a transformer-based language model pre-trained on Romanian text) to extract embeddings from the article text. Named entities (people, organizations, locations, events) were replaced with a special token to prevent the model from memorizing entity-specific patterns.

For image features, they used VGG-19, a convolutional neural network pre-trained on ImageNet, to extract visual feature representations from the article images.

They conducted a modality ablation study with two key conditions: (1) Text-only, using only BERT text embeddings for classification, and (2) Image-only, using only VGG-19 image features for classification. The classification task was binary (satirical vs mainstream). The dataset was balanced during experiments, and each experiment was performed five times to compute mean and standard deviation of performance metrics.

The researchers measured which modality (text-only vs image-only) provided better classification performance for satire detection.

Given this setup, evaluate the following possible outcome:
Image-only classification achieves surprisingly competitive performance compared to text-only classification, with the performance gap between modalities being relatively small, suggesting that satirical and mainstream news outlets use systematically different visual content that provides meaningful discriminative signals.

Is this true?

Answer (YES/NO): NO